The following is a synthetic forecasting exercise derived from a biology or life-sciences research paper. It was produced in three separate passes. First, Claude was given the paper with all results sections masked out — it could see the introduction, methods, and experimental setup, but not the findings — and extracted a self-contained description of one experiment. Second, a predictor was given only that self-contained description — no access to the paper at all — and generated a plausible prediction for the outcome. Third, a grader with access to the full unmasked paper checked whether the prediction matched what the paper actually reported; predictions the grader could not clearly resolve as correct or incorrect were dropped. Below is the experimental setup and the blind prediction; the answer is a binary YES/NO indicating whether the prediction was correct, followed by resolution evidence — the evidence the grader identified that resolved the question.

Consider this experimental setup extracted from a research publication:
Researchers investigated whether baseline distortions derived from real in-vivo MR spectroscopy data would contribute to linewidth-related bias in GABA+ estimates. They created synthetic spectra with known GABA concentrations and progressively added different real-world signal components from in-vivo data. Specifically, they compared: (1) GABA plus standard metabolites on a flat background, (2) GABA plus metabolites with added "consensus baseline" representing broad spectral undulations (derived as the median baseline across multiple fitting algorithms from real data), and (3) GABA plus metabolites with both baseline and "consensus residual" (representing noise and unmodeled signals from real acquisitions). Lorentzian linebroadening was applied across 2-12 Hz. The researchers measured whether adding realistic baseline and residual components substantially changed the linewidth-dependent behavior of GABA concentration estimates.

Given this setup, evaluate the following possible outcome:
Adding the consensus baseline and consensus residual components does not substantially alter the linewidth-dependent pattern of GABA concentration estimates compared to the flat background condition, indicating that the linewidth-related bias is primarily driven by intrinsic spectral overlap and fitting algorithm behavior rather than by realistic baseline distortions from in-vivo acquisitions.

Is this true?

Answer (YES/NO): YES